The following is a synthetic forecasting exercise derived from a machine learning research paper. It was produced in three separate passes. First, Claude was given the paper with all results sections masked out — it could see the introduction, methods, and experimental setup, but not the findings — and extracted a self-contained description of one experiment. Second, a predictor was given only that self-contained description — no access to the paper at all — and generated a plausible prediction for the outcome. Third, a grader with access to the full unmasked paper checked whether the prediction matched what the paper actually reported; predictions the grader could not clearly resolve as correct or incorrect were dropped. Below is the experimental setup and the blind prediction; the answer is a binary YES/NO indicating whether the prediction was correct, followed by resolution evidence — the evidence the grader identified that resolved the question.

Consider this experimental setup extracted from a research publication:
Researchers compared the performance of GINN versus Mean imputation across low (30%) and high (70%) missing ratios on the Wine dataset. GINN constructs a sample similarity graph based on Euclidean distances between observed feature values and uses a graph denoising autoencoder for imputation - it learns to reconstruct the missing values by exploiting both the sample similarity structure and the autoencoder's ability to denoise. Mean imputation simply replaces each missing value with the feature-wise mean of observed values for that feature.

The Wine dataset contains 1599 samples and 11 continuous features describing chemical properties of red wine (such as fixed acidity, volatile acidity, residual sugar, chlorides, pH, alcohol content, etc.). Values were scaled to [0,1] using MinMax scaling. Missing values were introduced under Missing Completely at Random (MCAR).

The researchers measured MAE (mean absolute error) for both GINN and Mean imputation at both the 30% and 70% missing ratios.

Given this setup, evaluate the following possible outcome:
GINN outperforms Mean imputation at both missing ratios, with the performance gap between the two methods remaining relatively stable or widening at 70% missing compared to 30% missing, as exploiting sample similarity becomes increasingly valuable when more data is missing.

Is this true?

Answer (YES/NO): NO